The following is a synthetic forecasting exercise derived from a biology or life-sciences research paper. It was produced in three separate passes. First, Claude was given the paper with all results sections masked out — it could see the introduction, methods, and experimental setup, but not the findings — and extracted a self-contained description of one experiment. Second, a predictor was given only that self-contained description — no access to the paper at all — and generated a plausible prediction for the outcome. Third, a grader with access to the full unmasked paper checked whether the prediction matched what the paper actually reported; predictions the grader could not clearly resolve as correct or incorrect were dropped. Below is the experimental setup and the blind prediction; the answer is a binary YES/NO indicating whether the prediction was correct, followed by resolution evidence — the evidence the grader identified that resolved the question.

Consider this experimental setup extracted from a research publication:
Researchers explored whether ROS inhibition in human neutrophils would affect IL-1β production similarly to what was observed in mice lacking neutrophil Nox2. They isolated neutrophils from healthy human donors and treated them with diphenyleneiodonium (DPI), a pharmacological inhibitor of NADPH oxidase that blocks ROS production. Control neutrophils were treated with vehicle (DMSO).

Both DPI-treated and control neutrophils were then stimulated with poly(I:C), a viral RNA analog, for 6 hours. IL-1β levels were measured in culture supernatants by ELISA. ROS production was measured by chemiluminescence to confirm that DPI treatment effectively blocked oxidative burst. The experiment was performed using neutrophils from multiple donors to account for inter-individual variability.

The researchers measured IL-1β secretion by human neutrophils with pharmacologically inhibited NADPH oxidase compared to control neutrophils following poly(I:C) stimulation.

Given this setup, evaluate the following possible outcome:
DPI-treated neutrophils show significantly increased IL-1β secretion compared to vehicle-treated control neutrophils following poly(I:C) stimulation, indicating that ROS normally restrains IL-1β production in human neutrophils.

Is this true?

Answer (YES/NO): YES